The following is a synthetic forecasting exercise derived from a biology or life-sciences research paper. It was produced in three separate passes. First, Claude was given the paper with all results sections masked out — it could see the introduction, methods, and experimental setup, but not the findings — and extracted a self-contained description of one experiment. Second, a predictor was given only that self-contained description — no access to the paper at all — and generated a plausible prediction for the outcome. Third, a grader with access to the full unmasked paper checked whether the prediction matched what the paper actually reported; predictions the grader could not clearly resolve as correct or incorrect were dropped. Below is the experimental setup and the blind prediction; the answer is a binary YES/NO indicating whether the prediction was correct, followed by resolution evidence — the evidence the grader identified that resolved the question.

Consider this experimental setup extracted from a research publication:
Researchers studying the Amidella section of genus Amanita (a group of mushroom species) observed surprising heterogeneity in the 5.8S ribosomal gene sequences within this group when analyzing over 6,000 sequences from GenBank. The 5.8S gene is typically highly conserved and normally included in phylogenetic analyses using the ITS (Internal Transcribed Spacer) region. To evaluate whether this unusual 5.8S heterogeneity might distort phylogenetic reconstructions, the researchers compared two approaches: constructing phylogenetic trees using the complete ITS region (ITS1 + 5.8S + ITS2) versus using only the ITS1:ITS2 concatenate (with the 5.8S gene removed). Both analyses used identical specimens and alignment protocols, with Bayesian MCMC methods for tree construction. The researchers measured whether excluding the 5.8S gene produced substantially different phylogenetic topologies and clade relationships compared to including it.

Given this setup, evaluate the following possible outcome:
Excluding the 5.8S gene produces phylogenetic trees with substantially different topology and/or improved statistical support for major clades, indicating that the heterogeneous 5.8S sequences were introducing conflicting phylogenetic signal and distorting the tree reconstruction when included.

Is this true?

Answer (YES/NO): NO